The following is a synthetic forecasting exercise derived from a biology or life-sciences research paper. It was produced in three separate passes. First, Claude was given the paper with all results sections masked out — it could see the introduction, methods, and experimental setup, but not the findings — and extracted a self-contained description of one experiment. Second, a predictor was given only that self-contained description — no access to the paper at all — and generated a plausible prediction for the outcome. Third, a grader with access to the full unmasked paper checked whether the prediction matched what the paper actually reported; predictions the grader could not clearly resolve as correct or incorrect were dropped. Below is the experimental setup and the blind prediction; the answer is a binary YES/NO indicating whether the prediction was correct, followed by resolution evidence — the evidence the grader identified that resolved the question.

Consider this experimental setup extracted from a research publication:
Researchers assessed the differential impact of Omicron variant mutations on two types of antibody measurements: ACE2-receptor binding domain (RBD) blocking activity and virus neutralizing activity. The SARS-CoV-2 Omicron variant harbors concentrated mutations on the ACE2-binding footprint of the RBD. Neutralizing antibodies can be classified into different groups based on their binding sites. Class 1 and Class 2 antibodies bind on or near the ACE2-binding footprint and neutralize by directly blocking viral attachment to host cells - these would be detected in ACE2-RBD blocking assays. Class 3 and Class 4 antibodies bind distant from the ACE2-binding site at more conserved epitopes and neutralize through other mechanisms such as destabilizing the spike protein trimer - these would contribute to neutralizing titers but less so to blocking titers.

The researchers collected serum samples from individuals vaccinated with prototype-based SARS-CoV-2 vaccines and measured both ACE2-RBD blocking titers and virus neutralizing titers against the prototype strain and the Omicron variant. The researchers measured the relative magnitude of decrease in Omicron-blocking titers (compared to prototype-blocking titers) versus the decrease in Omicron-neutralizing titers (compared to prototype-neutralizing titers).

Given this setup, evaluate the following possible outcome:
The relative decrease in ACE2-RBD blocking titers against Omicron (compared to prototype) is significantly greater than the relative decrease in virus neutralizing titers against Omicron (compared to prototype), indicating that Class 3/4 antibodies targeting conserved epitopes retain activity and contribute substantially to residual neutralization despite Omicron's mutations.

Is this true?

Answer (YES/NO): YES